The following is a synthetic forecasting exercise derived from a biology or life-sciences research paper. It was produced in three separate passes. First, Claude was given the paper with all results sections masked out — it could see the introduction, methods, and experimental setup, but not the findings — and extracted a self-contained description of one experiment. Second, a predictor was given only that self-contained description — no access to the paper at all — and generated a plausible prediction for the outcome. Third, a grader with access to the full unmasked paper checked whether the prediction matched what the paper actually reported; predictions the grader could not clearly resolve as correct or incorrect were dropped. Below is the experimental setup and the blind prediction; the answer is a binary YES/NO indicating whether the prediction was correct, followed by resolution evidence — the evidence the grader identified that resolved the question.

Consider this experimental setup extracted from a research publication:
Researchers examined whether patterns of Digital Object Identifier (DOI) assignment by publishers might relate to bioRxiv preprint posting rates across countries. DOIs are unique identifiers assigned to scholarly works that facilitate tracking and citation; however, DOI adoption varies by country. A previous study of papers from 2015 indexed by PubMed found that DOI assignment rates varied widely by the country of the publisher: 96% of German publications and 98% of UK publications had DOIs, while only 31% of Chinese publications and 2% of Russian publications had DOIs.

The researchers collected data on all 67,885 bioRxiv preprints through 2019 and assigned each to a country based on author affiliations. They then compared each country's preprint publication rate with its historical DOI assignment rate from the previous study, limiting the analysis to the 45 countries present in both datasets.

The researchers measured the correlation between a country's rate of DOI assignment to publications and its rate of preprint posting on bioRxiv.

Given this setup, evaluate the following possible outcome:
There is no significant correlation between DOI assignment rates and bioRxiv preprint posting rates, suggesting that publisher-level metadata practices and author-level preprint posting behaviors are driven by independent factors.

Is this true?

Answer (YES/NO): NO